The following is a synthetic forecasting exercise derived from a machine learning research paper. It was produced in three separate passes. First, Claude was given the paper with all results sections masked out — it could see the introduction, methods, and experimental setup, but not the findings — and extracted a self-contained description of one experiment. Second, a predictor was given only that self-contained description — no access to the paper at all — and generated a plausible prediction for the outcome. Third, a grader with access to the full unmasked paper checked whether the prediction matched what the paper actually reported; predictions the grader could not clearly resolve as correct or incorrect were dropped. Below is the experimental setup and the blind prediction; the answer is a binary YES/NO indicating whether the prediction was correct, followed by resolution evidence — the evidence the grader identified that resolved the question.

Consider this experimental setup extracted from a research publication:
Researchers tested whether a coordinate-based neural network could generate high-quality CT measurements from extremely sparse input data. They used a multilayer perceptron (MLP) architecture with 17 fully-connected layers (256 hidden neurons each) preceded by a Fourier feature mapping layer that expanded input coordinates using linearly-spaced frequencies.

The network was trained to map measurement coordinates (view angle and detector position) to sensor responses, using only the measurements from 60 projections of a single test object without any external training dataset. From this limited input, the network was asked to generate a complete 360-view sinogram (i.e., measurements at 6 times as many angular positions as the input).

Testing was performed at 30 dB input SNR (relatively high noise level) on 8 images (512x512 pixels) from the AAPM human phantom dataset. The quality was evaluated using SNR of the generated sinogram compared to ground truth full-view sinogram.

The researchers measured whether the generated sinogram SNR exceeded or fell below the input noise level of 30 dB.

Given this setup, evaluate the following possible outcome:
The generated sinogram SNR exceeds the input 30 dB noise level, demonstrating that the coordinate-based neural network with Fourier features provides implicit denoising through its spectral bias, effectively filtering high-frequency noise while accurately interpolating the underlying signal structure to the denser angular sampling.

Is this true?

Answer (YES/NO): YES